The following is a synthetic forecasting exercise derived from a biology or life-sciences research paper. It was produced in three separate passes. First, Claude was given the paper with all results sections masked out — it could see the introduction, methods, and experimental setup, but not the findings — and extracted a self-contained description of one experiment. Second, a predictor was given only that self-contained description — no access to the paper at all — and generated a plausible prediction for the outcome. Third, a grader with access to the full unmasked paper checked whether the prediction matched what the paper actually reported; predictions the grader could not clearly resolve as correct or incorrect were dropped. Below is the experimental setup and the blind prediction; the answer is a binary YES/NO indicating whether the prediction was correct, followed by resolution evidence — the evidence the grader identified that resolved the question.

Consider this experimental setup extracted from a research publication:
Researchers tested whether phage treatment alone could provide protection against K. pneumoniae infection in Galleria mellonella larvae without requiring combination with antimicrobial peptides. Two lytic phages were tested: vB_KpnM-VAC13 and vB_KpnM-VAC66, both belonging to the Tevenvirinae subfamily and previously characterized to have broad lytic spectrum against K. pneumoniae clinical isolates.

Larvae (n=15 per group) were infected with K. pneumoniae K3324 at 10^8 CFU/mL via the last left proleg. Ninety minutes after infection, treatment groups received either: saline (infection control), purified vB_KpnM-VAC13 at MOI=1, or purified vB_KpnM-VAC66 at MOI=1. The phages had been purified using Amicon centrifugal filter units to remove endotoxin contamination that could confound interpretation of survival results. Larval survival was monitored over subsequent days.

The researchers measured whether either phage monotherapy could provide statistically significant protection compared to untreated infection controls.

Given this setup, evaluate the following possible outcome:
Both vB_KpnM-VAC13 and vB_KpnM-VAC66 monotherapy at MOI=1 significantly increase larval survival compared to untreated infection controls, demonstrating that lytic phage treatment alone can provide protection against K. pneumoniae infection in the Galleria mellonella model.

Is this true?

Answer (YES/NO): YES